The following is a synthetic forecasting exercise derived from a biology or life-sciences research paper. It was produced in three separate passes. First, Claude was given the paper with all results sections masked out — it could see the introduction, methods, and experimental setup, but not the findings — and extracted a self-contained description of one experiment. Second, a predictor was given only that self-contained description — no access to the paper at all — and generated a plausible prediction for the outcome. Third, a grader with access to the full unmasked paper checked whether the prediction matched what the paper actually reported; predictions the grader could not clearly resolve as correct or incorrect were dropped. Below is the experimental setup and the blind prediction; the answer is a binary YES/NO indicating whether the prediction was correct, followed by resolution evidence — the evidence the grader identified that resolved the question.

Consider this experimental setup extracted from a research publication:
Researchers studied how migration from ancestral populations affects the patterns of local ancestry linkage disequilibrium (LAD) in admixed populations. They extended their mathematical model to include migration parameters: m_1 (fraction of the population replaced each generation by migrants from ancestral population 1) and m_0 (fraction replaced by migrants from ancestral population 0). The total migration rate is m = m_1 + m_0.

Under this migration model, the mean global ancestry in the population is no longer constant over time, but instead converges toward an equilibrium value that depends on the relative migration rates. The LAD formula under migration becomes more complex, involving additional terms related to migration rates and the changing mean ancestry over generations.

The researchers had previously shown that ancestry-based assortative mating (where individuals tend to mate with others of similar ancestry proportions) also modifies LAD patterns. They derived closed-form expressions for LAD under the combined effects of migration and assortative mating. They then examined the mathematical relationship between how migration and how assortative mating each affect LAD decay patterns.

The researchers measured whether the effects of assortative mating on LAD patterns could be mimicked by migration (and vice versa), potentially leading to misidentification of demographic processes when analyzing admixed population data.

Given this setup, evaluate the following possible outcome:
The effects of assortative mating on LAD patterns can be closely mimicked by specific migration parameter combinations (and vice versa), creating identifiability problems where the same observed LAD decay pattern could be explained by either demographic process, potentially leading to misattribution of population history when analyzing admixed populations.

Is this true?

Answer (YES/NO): YES